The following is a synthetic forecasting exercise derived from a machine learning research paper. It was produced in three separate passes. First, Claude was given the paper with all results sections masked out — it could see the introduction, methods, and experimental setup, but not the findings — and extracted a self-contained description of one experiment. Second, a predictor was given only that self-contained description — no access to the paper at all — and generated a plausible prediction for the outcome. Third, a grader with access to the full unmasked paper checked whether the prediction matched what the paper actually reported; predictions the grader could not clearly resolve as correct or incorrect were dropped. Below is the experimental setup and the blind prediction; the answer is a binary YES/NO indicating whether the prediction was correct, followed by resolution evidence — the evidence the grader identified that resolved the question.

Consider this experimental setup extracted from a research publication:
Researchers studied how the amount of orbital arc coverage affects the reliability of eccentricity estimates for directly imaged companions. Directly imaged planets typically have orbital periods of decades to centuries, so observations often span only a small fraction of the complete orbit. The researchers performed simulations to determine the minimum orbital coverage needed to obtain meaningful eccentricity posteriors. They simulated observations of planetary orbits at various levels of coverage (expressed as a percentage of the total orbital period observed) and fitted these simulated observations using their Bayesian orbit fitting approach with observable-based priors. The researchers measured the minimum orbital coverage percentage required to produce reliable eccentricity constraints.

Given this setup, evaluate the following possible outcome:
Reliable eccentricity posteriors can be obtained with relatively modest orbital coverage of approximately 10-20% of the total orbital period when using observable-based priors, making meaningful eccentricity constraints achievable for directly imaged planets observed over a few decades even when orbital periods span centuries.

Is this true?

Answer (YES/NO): YES